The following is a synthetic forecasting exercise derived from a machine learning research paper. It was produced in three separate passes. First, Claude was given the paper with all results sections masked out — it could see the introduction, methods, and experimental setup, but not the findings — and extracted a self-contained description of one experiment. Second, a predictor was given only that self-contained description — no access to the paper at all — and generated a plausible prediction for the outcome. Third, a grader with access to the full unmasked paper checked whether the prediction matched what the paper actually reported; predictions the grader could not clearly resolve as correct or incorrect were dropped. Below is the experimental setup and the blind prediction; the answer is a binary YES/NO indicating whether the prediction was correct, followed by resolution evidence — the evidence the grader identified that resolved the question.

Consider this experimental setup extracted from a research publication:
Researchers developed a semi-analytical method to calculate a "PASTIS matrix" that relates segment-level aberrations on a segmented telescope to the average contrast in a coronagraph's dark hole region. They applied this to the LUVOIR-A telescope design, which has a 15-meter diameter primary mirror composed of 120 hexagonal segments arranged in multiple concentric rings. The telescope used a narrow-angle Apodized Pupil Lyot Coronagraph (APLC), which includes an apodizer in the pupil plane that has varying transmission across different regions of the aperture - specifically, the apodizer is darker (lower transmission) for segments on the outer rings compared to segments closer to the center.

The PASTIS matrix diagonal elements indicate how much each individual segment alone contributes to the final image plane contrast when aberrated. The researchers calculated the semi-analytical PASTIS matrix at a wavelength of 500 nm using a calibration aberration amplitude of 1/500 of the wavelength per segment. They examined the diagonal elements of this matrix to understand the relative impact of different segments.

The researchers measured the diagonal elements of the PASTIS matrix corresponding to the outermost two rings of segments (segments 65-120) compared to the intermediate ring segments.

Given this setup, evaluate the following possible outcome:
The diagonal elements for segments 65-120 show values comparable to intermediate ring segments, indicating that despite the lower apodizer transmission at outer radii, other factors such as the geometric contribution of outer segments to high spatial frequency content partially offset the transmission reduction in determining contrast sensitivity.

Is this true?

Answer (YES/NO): NO